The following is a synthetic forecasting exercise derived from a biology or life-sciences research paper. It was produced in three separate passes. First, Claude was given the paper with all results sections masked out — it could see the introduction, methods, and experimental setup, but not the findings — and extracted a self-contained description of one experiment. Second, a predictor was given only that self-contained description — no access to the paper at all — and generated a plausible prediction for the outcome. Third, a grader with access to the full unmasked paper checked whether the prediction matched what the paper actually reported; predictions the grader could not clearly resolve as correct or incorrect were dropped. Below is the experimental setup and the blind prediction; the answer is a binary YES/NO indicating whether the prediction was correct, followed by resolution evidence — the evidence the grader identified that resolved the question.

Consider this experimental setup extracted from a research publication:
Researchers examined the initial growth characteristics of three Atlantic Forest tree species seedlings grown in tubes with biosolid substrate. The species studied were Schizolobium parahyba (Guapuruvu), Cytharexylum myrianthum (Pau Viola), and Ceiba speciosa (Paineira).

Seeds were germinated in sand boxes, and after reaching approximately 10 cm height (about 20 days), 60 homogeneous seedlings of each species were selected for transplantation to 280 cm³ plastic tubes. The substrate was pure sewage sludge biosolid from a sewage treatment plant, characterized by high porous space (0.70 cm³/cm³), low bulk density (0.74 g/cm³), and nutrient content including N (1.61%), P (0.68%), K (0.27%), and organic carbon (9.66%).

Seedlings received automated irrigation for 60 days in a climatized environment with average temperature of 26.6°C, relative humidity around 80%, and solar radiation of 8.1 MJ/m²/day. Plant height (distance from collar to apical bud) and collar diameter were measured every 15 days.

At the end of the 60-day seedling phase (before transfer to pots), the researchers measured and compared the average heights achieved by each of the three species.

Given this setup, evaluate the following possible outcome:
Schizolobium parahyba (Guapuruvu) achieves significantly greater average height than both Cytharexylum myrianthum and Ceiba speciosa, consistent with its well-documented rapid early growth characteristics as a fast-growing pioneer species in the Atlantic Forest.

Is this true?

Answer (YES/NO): YES